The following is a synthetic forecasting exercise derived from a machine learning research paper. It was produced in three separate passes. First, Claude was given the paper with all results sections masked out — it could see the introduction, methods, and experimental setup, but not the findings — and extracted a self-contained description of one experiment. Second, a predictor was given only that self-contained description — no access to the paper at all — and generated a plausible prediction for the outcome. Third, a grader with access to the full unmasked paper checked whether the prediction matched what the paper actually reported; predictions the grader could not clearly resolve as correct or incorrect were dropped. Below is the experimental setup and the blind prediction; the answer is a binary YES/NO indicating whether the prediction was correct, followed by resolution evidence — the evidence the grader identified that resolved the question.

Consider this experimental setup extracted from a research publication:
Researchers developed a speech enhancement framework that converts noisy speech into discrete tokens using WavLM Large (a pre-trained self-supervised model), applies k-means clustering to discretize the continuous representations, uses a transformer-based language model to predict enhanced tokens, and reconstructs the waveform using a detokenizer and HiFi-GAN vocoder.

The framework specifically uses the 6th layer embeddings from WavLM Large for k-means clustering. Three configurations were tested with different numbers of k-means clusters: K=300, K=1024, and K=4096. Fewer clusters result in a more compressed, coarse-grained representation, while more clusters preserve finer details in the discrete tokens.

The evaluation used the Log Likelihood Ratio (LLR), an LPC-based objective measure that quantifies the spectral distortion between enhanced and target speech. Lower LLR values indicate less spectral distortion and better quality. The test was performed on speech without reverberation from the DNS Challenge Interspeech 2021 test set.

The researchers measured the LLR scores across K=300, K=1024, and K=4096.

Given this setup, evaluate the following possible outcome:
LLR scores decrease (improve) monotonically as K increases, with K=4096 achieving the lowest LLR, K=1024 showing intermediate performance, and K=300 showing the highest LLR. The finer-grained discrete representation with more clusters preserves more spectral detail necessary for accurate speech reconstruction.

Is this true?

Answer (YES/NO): YES